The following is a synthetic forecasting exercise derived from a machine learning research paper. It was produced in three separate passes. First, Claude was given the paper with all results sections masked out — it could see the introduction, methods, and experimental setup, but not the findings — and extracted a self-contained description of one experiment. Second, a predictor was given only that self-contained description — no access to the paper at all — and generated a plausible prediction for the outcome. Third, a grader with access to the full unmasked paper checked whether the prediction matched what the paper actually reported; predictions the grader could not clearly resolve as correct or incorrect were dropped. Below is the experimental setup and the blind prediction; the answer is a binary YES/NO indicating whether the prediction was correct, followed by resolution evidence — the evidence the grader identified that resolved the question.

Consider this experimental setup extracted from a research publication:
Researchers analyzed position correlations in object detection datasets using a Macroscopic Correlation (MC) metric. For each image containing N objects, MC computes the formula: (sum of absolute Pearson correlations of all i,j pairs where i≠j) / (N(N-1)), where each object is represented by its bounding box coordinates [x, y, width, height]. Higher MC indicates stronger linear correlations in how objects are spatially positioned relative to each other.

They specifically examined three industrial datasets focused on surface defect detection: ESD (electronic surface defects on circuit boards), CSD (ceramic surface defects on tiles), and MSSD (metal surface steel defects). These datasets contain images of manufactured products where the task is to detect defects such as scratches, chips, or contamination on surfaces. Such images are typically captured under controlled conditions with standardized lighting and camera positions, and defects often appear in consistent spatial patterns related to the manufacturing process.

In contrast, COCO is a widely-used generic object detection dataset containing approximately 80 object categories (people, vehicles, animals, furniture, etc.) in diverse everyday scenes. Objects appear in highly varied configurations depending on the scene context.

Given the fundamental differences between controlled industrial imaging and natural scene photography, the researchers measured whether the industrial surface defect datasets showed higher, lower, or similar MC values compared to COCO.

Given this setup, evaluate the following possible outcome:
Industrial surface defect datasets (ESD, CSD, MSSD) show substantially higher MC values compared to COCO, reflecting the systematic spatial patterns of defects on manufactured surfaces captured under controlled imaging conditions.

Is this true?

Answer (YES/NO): YES